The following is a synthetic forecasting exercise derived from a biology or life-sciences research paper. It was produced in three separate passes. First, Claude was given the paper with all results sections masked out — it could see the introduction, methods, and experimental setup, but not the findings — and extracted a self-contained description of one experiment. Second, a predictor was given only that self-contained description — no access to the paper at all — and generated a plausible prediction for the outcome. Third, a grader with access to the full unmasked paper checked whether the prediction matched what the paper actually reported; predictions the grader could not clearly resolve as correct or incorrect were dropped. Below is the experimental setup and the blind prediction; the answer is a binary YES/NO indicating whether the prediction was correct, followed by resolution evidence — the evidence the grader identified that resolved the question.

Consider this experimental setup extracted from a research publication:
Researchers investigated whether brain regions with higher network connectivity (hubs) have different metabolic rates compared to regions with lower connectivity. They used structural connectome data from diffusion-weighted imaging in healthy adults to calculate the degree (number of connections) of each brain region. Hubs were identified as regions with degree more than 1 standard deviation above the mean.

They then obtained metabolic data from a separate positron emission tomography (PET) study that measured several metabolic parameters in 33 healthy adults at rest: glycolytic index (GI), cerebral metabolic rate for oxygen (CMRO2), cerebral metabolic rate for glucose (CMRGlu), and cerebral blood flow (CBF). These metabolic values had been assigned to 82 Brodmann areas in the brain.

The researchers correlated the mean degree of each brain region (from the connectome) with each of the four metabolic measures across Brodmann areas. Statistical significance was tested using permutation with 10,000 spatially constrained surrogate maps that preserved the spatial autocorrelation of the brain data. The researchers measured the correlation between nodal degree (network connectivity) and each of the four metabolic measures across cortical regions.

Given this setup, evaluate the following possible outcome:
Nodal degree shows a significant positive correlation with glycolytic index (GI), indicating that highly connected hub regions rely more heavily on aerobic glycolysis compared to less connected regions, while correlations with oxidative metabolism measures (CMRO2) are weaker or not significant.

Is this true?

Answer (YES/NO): NO